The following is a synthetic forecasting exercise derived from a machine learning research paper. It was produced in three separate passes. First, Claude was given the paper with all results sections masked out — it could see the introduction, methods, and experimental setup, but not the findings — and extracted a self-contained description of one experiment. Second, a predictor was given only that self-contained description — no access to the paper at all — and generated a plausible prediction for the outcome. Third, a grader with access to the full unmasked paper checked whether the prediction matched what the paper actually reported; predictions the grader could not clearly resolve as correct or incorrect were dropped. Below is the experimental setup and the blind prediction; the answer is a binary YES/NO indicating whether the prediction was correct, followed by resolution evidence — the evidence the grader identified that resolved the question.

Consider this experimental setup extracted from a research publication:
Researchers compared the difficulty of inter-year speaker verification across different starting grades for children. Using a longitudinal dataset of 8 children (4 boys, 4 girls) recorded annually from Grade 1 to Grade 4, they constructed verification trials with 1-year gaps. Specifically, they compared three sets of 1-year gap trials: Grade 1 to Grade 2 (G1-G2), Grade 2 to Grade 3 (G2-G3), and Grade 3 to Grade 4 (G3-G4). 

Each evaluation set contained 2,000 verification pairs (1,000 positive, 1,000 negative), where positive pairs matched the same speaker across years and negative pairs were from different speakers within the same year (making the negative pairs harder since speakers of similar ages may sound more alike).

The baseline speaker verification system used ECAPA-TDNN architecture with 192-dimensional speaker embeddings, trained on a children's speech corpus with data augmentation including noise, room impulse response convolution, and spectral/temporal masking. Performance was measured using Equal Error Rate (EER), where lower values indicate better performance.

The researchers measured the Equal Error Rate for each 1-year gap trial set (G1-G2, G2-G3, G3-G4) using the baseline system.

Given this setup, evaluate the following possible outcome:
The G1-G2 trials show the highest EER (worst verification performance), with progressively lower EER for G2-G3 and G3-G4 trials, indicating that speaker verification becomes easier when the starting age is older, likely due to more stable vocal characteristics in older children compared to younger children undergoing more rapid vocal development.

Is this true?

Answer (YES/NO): NO